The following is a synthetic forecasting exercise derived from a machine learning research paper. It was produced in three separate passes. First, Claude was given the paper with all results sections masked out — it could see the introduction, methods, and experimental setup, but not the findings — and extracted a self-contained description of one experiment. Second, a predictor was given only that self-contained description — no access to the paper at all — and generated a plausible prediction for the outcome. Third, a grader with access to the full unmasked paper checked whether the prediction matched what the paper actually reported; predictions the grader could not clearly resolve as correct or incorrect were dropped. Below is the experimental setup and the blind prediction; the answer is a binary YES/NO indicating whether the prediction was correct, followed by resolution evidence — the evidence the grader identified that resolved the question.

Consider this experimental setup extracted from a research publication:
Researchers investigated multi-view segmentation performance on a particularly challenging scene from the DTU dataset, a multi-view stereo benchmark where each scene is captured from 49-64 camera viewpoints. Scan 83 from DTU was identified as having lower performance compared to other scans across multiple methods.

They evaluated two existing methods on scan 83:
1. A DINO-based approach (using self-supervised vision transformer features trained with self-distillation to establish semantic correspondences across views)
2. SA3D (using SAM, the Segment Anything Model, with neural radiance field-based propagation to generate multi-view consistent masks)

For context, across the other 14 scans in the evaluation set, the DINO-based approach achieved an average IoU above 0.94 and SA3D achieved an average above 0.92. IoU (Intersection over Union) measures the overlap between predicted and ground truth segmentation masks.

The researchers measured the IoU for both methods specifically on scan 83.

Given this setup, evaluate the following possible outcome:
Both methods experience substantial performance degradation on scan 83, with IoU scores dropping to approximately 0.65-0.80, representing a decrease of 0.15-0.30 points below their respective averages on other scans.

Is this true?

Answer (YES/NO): NO